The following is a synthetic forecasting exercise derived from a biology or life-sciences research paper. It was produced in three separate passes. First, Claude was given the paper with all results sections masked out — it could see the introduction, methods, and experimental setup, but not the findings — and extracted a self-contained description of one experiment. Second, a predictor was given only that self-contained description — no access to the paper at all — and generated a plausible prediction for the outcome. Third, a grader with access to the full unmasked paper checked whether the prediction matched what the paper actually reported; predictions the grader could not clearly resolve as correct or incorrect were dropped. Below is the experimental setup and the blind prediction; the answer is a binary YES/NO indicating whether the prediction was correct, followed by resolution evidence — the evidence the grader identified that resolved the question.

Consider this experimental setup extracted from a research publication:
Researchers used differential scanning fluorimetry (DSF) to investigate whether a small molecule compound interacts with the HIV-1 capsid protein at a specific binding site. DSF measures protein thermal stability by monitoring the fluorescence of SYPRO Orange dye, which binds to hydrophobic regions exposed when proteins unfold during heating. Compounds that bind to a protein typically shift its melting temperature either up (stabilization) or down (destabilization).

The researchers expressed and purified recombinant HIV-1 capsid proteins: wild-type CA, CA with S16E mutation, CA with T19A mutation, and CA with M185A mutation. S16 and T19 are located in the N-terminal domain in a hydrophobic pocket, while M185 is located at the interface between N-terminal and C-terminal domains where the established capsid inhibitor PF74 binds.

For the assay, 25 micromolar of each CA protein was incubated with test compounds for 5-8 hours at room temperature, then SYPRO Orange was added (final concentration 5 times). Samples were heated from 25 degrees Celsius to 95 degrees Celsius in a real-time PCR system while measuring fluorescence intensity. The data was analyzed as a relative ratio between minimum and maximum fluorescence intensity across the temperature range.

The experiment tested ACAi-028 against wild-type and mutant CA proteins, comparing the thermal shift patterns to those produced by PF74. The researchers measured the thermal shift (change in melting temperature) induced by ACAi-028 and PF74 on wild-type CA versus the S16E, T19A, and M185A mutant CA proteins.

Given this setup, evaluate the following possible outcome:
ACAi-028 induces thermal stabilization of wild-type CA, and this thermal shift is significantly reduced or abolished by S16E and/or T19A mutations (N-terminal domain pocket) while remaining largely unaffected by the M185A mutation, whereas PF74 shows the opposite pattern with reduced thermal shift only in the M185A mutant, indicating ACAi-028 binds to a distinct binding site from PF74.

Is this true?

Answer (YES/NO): NO